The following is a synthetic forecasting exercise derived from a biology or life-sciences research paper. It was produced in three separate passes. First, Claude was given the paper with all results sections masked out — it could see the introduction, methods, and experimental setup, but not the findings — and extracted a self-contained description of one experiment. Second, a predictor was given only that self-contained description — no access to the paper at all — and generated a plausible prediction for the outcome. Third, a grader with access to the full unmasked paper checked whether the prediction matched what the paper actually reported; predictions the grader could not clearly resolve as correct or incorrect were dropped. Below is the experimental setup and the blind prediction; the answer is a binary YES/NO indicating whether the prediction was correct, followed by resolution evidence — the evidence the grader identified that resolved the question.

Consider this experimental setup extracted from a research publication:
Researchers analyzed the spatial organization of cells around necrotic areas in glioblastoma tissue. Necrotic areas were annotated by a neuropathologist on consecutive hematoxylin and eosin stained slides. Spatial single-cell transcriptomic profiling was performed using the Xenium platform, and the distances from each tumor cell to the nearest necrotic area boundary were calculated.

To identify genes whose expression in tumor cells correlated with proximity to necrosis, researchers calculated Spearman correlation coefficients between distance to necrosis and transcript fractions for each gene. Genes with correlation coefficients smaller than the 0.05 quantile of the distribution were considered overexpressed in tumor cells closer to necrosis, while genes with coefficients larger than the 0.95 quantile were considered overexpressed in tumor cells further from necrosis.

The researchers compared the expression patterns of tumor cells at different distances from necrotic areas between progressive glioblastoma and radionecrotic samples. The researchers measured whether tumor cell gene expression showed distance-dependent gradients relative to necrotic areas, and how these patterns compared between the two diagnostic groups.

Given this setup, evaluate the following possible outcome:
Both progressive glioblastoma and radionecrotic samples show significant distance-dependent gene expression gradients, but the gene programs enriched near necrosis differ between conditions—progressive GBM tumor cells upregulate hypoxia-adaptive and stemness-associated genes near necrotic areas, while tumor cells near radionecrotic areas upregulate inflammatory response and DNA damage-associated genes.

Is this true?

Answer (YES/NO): NO